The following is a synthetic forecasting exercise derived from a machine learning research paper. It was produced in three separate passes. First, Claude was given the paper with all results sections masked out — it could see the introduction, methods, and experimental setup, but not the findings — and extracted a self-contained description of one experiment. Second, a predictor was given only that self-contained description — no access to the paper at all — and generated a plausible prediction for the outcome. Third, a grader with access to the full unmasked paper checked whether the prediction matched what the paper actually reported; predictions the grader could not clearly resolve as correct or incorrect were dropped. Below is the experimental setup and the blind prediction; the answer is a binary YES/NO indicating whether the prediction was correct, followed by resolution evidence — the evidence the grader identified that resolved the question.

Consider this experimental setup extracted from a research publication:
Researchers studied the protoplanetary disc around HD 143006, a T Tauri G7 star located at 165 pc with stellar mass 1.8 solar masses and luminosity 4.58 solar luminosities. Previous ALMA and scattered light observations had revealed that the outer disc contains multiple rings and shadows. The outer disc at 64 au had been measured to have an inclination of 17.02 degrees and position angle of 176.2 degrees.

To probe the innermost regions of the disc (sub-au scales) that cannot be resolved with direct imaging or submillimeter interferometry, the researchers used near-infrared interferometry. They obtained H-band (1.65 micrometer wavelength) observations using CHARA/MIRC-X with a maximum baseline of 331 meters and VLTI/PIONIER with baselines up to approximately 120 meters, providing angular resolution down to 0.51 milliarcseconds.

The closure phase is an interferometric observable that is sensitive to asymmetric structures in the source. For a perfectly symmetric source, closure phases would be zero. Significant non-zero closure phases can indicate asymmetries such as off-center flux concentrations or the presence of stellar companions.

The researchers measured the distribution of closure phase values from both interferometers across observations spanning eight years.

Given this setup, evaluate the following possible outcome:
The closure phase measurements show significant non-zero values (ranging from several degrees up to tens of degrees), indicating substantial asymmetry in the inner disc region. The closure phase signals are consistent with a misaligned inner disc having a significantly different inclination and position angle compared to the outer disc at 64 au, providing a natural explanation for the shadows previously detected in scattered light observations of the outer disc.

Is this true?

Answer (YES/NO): NO